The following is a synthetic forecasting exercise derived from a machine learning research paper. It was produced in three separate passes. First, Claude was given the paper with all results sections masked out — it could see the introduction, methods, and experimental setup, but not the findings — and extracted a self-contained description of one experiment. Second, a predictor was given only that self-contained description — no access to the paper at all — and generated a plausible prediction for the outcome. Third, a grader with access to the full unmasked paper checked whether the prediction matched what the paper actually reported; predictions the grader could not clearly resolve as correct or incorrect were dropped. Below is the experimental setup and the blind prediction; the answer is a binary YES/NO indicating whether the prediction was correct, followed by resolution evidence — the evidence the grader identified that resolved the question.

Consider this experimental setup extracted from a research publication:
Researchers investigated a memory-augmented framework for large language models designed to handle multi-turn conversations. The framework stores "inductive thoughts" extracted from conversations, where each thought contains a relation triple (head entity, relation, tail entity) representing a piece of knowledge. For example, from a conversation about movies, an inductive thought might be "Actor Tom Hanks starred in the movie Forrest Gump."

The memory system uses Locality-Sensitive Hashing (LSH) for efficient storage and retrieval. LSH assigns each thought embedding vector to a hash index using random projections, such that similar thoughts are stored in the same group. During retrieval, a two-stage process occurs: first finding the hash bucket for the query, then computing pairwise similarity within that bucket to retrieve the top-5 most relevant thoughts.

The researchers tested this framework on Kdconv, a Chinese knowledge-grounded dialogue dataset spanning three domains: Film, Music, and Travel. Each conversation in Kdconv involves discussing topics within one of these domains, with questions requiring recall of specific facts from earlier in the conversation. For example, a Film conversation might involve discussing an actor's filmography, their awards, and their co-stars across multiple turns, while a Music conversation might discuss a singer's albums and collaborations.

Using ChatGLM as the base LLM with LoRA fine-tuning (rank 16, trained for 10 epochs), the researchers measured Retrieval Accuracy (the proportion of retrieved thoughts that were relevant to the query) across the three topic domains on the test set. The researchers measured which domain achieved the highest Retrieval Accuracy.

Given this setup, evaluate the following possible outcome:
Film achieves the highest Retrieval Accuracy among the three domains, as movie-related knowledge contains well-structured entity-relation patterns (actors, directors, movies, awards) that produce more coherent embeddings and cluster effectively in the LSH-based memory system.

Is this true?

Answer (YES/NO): NO